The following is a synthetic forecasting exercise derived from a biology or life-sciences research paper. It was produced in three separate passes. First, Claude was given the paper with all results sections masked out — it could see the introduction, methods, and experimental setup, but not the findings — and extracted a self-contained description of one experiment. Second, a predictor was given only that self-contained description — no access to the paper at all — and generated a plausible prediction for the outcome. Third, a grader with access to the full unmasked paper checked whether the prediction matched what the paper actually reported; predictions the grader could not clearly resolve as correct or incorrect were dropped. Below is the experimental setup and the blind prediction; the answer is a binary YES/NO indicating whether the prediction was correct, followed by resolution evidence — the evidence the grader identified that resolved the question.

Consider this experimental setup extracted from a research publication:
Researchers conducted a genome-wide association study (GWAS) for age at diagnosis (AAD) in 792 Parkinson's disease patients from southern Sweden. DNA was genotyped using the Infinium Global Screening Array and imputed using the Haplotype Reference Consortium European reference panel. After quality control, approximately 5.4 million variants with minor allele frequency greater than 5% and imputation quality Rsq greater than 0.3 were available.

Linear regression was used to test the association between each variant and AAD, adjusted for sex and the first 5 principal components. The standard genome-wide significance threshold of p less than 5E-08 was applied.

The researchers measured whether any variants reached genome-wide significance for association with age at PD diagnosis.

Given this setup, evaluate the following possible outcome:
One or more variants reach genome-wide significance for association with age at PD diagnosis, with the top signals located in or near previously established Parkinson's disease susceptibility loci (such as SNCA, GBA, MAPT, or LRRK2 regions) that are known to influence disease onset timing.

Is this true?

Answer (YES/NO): NO